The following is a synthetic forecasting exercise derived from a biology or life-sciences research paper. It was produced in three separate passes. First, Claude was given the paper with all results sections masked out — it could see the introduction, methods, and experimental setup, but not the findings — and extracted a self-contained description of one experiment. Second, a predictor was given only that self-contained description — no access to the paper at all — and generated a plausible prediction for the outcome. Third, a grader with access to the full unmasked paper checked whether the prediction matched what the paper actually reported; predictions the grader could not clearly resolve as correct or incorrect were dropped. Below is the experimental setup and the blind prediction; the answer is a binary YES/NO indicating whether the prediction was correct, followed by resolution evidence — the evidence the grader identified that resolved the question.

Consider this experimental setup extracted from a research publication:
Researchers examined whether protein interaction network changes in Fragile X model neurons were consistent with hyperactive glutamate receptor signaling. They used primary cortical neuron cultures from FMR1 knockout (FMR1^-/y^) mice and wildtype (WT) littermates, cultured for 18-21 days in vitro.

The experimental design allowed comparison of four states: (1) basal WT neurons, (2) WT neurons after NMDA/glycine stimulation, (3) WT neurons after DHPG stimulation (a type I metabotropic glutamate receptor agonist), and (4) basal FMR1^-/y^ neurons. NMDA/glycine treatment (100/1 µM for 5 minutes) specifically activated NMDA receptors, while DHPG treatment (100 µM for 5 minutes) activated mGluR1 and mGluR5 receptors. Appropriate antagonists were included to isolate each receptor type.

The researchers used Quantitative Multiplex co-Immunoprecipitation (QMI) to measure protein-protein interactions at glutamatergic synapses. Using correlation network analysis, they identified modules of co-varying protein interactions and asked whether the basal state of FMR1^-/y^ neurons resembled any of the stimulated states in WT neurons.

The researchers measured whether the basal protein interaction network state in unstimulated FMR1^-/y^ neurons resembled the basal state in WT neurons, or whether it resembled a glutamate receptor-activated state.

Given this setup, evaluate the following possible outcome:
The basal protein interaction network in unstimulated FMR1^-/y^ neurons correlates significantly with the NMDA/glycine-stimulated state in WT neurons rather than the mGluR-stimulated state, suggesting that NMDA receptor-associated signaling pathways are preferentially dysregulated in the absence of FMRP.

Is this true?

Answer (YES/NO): NO